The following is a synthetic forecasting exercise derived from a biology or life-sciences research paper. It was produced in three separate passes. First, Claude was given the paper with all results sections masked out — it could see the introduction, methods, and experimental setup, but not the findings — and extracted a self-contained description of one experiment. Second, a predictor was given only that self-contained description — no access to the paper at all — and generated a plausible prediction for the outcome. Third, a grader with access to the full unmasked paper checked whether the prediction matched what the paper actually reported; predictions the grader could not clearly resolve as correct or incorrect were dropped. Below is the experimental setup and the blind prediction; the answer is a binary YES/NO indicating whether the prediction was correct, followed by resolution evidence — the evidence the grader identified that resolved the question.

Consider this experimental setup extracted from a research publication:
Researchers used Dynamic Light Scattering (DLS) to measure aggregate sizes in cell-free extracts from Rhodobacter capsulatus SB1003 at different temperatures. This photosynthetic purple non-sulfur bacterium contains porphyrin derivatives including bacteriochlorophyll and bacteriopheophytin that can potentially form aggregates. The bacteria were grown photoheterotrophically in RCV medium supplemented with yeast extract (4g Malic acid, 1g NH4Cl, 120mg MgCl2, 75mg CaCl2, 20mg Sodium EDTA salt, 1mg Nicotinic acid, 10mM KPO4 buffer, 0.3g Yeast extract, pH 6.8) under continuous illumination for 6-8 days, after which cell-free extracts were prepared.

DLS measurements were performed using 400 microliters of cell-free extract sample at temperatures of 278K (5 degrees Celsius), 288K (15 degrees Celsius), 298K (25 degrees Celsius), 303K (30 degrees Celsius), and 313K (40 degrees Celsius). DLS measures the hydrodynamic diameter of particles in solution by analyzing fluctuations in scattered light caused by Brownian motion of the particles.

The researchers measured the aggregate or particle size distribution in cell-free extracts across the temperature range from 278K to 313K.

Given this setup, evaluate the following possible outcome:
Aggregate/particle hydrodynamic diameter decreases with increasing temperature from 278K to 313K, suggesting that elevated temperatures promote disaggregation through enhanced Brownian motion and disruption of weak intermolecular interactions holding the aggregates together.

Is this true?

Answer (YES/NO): NO